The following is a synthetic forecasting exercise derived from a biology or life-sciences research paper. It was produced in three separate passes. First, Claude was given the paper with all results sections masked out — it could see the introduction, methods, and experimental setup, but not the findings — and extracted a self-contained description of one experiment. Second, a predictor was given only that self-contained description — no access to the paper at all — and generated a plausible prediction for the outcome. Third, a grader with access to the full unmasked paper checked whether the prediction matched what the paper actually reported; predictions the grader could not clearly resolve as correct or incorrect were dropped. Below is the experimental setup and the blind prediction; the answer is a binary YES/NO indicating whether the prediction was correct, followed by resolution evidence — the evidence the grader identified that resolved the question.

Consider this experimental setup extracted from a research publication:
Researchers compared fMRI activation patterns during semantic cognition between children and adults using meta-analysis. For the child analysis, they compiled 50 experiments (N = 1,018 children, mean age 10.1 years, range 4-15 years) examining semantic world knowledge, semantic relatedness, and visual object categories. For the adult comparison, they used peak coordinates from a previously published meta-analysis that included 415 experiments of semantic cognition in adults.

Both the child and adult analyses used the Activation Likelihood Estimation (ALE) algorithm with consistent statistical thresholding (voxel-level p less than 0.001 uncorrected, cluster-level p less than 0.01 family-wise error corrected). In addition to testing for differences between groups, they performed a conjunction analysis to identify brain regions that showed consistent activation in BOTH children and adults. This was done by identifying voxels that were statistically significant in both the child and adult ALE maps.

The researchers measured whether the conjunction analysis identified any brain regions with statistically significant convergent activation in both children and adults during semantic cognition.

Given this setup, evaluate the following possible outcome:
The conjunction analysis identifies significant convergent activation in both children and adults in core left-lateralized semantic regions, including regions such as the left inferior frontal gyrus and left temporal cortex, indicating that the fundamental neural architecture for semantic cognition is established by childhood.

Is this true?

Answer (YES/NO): YES